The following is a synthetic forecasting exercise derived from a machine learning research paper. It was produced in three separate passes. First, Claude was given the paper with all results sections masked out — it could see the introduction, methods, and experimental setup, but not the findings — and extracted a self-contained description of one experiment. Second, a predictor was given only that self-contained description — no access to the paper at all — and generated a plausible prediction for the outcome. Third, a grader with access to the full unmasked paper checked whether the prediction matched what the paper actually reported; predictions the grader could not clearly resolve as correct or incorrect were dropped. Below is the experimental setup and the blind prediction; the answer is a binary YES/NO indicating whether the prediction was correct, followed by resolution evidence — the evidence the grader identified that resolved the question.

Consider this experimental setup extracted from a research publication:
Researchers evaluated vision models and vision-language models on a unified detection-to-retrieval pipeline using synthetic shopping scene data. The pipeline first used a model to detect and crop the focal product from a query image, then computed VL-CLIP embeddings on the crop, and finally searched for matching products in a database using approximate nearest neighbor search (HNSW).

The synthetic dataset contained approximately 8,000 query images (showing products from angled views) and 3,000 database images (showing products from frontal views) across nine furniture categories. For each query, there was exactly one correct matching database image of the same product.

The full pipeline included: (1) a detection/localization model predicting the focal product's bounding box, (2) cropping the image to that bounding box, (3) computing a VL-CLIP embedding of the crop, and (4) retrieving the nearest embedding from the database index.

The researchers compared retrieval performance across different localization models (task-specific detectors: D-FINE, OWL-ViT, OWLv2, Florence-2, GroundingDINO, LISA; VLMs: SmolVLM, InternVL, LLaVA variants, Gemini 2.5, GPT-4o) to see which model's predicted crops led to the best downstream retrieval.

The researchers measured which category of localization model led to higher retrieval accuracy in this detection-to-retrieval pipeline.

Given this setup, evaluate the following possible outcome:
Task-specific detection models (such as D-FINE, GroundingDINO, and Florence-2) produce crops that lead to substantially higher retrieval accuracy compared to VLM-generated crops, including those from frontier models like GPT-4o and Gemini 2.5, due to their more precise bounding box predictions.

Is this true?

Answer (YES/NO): YES